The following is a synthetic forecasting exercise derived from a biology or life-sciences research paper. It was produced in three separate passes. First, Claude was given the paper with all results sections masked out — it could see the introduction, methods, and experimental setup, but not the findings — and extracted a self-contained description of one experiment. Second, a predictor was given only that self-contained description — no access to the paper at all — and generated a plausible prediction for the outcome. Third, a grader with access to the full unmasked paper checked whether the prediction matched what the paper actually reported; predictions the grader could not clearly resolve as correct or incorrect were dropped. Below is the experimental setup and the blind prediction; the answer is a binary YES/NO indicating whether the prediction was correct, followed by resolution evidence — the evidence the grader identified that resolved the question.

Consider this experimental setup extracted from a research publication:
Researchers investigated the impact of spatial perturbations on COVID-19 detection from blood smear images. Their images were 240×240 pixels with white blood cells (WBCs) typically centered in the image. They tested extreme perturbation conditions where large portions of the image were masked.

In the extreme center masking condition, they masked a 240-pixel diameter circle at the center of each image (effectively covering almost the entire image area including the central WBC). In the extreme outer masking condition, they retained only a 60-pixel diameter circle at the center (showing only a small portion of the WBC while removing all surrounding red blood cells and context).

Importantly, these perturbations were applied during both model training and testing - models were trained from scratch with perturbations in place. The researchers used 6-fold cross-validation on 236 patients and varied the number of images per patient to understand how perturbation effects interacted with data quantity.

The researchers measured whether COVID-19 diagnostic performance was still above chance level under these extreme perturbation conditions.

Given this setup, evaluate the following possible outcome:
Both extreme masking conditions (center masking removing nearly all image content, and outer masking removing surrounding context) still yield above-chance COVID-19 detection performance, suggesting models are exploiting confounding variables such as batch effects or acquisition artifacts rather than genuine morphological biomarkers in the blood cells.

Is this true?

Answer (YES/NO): NO